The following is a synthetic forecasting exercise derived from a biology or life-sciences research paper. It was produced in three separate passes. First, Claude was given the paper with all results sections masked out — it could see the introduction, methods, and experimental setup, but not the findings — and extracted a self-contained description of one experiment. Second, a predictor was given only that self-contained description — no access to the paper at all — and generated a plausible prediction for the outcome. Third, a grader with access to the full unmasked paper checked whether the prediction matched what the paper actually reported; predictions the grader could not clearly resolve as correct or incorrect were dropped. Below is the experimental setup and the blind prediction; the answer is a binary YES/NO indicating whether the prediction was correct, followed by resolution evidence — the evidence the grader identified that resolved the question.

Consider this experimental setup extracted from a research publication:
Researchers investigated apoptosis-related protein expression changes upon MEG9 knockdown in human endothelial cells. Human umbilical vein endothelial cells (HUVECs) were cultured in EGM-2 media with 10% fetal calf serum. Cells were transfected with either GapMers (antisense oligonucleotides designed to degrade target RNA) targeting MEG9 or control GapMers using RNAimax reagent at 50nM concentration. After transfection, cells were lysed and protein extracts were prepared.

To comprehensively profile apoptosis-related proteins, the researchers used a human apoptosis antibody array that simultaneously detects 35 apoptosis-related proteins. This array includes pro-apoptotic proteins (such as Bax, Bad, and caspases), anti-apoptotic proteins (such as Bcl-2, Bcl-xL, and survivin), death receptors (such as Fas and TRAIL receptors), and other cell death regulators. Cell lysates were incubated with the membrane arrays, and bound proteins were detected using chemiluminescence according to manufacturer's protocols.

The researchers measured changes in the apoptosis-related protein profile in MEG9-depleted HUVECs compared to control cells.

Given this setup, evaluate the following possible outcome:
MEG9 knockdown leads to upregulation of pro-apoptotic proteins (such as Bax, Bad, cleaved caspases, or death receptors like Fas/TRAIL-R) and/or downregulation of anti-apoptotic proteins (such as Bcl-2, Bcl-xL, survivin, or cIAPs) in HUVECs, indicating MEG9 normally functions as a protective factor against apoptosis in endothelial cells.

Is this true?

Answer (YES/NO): YES